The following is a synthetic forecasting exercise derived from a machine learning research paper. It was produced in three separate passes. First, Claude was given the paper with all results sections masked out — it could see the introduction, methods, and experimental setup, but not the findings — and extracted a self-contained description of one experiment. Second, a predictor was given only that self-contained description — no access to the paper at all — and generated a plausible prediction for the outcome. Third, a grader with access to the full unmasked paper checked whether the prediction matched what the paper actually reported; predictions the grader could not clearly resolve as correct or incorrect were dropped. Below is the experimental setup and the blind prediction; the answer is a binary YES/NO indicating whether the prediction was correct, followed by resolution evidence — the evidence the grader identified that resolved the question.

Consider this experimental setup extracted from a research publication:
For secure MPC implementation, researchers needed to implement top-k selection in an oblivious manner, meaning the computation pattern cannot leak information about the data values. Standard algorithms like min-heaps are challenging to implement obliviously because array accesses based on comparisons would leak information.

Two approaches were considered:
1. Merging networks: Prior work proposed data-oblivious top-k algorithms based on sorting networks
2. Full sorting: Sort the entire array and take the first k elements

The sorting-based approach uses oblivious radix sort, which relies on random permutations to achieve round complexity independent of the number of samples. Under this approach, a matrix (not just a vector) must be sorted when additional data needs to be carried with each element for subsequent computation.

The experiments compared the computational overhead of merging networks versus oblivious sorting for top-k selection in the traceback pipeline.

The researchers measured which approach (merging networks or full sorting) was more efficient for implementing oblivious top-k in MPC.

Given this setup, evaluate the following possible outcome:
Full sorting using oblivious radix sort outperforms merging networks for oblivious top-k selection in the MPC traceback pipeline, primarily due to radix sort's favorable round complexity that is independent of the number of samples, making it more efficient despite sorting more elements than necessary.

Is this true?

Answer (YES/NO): YES